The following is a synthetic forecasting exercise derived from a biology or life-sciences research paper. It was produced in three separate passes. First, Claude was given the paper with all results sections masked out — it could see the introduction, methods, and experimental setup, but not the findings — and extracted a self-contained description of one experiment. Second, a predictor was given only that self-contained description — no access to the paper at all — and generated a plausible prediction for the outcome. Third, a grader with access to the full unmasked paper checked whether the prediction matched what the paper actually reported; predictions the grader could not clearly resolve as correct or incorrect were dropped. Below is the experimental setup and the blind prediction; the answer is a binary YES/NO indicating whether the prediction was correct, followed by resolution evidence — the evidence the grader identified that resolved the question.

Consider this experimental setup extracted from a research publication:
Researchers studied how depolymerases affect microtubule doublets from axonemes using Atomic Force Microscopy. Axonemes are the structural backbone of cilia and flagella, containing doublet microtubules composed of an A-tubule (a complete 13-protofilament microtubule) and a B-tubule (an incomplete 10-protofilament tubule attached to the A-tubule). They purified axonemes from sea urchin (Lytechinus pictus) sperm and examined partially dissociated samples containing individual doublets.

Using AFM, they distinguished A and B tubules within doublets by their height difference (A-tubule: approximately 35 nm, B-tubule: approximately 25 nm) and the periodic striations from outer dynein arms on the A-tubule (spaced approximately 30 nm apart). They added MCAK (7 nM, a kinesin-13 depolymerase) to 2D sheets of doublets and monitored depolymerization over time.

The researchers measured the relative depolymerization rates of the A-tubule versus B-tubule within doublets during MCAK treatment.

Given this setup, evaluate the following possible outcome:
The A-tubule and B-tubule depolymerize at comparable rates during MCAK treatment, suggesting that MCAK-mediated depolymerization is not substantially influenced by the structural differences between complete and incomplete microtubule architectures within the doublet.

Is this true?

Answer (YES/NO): NO